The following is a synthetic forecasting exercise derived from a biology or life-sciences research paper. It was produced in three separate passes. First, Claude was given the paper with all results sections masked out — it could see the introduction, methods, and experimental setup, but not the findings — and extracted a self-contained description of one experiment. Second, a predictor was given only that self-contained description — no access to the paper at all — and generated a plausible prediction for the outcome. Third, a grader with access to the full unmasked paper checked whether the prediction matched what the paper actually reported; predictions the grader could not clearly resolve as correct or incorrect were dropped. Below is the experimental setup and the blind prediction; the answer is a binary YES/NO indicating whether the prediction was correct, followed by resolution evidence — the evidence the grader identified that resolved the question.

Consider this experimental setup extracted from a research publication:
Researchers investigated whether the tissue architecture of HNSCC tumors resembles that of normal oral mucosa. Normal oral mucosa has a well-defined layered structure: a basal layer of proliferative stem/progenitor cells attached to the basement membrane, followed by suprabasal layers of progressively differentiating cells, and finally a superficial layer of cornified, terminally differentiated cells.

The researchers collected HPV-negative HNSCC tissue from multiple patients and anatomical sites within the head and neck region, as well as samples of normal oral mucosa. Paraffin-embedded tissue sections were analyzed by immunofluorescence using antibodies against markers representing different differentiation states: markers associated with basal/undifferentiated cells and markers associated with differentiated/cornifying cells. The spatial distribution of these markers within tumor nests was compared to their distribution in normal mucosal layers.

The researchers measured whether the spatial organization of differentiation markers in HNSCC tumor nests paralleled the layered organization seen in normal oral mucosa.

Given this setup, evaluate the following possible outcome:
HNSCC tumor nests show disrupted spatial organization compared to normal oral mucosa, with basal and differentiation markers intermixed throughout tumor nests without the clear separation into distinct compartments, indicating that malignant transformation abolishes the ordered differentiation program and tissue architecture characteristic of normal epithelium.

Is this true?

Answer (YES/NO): NO